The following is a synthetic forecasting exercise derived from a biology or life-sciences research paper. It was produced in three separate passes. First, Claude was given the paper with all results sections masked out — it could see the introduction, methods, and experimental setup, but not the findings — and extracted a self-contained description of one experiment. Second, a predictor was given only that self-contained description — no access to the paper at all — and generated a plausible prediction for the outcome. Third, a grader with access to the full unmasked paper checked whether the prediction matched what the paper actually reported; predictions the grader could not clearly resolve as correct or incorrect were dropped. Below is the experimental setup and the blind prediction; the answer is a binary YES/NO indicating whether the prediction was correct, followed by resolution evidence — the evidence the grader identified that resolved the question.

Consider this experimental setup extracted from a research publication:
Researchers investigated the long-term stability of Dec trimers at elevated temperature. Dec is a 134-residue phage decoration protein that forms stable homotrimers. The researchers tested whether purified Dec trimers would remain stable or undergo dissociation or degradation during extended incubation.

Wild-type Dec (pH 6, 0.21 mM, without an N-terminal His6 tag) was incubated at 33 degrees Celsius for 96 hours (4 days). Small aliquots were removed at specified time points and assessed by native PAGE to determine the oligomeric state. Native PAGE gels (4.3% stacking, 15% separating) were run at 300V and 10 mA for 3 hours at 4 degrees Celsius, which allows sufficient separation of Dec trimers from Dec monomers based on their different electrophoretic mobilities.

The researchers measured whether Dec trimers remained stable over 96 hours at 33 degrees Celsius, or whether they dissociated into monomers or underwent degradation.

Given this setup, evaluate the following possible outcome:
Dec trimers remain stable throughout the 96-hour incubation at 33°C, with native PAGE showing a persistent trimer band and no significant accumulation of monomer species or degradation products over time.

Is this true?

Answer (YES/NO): NO